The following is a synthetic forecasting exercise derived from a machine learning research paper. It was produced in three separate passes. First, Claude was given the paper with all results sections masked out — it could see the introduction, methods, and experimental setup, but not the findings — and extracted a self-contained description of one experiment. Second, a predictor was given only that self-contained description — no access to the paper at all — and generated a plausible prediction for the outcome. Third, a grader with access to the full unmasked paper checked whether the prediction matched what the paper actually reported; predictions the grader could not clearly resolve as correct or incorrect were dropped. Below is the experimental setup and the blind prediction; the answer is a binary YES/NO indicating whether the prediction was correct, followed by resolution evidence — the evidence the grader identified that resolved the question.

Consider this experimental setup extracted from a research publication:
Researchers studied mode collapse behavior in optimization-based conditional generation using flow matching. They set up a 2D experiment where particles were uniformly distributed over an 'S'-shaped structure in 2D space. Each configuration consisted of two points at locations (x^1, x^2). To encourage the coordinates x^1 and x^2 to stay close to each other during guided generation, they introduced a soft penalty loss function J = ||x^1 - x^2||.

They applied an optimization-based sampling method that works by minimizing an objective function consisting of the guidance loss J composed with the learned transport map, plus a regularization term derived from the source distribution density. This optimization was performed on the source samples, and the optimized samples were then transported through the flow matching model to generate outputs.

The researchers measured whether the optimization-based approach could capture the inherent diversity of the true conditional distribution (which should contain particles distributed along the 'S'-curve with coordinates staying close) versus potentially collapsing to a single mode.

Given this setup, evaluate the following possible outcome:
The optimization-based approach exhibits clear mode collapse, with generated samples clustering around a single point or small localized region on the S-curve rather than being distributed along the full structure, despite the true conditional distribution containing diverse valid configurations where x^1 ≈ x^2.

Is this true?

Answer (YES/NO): NO